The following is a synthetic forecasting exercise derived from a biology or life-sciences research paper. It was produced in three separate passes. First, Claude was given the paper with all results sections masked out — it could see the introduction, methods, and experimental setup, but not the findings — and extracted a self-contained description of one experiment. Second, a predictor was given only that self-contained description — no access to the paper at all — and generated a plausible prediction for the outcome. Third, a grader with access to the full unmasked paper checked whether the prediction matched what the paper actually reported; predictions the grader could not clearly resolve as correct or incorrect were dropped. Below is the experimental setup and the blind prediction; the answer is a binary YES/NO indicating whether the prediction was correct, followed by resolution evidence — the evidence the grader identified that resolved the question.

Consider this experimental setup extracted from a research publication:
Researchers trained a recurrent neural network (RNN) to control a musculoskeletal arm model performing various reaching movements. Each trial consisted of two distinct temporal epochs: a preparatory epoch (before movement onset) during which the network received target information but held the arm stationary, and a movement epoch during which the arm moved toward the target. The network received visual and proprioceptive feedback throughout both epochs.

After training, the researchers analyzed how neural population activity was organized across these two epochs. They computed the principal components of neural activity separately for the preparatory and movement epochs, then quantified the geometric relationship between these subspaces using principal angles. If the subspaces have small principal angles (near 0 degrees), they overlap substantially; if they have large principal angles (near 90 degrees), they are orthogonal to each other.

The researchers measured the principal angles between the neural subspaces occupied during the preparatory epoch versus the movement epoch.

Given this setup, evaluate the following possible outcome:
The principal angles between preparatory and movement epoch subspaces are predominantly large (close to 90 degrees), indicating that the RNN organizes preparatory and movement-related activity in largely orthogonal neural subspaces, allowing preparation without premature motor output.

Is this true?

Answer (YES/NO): YES